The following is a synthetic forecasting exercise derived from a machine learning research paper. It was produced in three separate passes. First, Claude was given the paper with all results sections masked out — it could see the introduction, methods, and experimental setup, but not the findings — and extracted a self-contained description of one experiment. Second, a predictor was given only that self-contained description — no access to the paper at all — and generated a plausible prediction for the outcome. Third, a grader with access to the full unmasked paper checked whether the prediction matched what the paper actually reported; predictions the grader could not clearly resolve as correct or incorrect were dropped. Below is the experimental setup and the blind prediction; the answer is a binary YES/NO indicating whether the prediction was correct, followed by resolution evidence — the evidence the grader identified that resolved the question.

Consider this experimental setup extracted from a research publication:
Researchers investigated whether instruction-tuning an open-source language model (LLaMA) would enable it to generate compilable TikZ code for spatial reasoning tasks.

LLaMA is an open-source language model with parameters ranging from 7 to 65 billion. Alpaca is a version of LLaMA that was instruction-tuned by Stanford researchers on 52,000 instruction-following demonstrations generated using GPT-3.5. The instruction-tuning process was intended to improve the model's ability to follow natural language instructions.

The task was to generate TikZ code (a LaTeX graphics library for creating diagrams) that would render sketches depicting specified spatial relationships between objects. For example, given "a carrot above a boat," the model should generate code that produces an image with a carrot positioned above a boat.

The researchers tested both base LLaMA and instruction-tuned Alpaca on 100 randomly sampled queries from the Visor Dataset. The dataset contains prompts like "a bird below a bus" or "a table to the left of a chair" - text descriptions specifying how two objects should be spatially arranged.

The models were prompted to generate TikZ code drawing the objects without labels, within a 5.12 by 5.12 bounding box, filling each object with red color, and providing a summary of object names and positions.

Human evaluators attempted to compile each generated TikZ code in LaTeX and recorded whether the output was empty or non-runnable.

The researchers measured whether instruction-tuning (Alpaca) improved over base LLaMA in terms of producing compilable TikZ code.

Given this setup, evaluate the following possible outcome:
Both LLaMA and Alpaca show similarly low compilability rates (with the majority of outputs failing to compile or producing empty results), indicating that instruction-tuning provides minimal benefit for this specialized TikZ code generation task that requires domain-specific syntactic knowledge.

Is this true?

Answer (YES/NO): YES